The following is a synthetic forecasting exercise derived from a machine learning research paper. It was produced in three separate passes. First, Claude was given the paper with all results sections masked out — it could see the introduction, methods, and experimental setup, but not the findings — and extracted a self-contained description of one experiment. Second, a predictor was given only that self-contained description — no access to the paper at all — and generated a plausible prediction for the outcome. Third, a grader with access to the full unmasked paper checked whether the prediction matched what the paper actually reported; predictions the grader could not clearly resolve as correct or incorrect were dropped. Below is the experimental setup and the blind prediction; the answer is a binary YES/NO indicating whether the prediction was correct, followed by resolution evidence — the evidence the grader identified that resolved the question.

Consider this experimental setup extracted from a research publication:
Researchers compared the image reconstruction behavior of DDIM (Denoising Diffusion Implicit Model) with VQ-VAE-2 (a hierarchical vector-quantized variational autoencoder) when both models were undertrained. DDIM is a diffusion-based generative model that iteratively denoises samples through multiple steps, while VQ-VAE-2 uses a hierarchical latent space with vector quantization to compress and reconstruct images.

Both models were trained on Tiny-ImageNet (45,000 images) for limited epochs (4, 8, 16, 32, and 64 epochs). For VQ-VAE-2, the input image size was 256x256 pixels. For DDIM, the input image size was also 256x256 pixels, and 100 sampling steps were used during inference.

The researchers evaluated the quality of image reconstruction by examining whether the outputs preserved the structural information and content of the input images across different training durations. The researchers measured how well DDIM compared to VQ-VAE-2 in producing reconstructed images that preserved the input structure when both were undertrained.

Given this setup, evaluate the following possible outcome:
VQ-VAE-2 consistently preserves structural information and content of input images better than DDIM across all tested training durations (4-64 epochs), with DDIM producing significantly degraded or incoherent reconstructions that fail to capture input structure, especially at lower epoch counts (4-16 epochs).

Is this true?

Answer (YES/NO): YES